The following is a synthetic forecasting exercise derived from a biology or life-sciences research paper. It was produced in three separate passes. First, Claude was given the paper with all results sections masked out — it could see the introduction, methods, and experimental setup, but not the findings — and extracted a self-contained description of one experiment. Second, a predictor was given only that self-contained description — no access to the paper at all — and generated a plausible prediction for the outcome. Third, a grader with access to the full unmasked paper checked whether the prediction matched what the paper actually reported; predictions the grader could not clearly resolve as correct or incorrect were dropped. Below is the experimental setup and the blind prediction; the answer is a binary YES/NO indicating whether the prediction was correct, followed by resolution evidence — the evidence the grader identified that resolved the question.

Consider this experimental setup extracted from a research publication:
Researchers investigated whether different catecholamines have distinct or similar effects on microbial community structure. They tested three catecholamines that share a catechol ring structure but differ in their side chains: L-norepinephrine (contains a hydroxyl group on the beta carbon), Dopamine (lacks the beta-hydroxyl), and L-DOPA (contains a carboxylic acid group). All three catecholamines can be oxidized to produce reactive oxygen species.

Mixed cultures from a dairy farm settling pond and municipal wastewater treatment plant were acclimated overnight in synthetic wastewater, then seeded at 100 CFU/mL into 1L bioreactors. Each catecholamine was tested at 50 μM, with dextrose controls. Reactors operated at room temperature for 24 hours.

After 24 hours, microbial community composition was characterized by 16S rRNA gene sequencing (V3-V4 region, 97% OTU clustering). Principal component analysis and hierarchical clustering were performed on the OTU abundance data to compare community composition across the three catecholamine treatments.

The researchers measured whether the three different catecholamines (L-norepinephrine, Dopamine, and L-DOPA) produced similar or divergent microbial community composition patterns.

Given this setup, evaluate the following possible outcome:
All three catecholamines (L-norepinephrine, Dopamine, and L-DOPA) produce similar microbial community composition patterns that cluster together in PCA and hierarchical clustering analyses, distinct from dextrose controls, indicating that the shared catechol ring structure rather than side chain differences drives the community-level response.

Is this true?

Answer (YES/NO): NO